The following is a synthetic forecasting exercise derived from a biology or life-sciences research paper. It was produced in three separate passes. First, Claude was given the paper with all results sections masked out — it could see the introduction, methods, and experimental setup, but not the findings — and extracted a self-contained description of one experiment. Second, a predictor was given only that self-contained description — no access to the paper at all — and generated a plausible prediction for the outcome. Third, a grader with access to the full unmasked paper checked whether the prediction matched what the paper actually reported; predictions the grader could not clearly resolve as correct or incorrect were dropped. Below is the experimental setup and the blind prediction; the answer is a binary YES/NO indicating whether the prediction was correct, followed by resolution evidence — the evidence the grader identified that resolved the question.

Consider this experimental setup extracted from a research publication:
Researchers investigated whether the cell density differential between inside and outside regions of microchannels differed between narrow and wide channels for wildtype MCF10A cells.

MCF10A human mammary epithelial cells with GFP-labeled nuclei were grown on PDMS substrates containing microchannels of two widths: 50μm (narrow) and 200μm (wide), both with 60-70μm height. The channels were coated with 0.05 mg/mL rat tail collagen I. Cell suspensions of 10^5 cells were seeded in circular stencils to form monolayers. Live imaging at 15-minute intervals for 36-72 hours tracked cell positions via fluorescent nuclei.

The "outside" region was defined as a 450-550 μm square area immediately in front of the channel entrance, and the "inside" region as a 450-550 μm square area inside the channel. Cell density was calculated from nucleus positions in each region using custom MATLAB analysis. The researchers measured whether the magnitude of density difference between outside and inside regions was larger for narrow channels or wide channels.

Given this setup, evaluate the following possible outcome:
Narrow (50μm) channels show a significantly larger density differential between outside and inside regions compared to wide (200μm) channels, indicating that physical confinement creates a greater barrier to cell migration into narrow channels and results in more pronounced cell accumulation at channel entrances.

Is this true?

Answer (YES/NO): NO